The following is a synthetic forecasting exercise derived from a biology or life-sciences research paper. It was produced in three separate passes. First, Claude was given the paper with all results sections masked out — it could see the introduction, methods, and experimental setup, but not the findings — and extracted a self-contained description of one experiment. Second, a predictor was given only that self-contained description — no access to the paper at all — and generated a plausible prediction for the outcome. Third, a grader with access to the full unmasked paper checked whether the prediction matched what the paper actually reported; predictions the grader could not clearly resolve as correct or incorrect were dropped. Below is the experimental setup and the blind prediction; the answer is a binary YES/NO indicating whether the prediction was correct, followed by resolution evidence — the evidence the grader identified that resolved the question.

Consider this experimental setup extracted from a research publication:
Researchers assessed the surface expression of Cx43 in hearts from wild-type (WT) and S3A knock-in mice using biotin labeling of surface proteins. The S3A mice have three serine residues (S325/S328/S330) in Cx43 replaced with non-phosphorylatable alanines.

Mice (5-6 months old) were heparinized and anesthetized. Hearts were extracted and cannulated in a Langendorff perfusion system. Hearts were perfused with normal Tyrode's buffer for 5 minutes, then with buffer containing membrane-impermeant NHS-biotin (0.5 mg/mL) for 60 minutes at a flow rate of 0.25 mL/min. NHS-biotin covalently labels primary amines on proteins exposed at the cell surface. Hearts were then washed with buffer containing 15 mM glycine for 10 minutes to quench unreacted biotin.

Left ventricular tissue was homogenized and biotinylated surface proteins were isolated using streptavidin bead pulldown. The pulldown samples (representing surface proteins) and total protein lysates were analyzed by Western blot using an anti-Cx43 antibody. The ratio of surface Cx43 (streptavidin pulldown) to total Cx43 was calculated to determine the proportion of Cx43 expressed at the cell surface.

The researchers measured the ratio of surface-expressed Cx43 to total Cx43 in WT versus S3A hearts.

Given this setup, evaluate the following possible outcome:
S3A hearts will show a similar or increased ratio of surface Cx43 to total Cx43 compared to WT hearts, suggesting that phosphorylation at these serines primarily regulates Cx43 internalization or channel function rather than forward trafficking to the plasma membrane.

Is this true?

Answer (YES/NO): YES